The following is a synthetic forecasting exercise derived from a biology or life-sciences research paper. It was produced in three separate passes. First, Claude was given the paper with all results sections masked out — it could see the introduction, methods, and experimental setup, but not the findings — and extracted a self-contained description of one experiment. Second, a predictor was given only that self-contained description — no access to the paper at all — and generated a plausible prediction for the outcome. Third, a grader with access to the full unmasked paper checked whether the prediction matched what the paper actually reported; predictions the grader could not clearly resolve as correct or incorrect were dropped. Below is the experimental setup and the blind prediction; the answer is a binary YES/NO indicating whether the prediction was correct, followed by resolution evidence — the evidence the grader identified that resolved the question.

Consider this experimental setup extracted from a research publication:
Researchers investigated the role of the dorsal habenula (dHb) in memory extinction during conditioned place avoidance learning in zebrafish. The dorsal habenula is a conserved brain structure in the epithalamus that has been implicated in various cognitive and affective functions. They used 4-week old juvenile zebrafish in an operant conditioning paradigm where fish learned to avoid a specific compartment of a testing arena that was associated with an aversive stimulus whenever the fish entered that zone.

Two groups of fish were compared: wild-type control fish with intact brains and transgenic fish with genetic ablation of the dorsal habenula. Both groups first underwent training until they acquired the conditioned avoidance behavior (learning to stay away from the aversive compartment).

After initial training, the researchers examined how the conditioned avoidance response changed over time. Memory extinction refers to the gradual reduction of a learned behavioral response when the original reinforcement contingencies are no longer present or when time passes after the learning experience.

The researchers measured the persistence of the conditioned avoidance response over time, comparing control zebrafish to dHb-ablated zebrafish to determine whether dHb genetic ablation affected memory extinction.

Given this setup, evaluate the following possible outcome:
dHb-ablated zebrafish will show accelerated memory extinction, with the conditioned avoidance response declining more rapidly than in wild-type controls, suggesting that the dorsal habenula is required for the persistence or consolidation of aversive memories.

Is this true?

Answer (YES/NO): NO